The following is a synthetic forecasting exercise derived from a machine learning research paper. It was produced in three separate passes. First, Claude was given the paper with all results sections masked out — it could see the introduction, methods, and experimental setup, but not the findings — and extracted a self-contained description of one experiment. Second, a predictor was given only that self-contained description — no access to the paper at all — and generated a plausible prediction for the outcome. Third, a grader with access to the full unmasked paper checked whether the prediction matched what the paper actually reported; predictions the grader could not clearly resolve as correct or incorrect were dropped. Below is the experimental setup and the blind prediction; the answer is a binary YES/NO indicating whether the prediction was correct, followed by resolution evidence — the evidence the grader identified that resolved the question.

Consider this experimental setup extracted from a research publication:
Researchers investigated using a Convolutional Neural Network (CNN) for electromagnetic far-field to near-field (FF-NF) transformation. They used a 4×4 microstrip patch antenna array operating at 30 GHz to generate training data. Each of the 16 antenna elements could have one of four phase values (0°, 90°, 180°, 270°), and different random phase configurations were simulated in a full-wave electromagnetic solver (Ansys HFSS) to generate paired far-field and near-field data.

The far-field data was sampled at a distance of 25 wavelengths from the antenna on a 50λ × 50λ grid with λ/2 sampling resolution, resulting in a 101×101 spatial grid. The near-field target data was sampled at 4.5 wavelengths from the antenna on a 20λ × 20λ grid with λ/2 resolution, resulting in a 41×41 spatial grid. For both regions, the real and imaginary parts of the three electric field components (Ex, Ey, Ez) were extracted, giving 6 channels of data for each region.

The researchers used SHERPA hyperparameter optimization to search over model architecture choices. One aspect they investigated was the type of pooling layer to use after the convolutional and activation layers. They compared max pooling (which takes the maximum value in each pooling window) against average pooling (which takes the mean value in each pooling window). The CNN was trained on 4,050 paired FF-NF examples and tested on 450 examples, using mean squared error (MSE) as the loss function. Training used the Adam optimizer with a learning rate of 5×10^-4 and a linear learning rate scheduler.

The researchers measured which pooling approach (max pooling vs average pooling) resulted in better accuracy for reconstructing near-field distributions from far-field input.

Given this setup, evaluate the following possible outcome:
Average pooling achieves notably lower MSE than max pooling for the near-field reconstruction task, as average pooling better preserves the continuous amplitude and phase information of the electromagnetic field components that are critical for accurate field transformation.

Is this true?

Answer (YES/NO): YES